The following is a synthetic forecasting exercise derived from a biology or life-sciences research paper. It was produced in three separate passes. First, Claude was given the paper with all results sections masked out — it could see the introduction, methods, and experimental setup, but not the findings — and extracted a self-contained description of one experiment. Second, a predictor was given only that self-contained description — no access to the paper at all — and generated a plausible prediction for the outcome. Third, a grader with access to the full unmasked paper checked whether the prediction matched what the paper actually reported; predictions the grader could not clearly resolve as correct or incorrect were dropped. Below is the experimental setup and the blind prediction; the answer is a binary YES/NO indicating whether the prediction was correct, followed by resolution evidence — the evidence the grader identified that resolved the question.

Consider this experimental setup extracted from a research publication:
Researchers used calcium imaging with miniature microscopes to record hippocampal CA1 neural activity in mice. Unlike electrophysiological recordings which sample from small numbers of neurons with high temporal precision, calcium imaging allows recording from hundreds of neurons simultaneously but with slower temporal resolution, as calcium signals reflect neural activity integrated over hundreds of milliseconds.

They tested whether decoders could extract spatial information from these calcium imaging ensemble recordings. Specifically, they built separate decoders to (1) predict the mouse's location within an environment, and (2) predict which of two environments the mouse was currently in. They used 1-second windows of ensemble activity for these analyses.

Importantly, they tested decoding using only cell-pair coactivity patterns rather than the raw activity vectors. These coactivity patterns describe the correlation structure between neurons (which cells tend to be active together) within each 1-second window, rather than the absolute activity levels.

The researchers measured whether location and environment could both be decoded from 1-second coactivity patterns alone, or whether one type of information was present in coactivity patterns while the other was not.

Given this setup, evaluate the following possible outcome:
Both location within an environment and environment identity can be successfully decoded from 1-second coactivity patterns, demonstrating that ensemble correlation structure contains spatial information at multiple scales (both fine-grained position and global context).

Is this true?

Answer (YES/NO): YES